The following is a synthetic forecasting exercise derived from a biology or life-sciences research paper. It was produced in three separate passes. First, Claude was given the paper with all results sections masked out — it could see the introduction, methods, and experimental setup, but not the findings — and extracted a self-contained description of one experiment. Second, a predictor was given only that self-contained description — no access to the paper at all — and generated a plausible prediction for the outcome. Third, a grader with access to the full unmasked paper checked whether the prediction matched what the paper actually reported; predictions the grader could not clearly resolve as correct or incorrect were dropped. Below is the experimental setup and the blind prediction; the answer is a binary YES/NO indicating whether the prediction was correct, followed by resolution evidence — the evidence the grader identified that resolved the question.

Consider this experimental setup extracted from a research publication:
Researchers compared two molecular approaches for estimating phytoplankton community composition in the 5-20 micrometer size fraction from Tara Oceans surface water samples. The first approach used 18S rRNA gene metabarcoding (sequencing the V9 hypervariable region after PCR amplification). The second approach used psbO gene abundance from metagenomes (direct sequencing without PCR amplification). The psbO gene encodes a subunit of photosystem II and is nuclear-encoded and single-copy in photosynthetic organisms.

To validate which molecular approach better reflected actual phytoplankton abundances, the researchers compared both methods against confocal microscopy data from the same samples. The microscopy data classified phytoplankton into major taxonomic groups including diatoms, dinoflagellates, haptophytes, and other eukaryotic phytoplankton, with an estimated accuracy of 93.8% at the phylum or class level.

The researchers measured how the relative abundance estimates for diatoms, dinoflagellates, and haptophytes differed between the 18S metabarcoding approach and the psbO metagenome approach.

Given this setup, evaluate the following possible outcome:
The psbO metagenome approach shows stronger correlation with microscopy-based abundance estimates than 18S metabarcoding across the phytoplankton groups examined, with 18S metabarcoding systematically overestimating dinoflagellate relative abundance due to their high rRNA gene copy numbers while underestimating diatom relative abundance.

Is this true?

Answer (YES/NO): NO